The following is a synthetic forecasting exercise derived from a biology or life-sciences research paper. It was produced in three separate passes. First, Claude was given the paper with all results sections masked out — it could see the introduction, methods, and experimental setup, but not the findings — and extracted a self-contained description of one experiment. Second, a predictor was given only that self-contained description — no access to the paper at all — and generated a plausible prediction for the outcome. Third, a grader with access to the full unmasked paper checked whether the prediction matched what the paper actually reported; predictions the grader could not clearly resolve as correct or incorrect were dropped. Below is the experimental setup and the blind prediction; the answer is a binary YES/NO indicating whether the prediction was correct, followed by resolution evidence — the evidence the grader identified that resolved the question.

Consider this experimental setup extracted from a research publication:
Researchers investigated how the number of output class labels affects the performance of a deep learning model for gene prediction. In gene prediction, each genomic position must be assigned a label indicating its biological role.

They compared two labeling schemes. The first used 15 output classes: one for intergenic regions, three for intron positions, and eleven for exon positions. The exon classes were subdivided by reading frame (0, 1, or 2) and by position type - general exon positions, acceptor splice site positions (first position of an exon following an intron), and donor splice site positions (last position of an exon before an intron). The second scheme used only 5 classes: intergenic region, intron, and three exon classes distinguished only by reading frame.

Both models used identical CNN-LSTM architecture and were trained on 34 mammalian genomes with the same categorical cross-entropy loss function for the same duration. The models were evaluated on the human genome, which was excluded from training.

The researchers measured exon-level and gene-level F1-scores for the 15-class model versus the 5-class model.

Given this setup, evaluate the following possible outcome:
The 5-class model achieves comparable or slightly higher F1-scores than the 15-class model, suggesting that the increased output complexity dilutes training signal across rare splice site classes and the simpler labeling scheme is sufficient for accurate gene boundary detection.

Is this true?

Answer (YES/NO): NO